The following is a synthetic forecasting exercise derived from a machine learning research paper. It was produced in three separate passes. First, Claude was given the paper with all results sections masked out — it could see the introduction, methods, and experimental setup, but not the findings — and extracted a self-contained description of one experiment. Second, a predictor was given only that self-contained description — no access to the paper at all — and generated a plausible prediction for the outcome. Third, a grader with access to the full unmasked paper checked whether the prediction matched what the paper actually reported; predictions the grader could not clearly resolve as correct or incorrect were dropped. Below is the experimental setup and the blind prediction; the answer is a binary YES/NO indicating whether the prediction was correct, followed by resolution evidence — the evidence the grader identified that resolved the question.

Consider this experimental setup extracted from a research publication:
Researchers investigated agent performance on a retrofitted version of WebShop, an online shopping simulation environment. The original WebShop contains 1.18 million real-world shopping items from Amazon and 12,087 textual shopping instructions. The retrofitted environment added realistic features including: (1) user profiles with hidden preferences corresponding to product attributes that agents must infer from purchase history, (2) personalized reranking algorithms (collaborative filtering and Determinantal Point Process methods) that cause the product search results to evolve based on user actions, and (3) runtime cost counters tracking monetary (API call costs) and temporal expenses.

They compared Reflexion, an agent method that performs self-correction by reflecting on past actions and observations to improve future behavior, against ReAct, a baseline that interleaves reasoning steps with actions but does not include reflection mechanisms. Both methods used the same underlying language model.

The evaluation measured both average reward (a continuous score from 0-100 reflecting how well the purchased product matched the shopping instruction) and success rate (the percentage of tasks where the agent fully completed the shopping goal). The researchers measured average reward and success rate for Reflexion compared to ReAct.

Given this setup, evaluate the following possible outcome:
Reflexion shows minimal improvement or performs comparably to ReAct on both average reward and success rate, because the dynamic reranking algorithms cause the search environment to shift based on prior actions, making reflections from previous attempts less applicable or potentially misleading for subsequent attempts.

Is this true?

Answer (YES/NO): NO